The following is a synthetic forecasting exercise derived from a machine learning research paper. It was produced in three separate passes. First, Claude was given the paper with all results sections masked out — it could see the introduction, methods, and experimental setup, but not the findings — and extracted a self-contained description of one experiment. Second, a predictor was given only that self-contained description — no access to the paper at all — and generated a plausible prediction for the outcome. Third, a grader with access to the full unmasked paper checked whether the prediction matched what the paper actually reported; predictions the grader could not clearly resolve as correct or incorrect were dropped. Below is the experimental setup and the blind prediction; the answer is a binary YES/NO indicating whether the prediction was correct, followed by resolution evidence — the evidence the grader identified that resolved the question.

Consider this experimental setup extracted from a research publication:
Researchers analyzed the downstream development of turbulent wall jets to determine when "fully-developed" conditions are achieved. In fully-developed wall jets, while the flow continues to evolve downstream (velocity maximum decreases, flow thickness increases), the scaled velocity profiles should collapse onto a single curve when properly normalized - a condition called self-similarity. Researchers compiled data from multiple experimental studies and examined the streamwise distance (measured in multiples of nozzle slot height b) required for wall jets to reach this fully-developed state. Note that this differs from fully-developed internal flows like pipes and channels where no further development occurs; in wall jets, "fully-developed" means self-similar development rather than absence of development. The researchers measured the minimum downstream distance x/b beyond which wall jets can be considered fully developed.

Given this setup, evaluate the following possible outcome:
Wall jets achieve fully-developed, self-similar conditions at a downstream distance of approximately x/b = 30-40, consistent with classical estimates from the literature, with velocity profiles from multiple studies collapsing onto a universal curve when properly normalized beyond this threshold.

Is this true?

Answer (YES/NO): YES